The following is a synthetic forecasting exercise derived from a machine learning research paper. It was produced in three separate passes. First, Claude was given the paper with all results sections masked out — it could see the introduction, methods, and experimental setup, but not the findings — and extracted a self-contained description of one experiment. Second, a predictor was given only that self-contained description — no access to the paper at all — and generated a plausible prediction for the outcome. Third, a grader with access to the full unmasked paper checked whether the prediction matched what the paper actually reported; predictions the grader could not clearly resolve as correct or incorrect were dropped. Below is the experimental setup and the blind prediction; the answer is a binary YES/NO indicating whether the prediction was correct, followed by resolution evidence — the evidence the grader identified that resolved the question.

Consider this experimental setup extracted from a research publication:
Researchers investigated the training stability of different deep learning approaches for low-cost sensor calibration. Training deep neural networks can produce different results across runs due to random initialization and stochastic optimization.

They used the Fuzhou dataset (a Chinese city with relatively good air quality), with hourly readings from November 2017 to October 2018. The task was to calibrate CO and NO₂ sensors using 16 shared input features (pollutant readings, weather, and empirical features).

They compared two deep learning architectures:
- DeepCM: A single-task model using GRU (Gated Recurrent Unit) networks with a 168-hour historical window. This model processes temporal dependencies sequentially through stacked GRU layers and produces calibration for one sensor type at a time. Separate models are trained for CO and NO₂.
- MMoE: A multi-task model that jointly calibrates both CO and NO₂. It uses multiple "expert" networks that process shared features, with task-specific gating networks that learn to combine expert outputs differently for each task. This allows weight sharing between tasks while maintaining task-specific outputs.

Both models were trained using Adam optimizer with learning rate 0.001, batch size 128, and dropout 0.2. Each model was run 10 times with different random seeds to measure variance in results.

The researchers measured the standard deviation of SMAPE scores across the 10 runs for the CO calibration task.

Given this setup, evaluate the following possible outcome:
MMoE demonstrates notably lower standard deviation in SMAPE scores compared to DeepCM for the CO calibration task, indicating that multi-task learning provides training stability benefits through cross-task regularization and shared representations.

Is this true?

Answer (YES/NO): NO